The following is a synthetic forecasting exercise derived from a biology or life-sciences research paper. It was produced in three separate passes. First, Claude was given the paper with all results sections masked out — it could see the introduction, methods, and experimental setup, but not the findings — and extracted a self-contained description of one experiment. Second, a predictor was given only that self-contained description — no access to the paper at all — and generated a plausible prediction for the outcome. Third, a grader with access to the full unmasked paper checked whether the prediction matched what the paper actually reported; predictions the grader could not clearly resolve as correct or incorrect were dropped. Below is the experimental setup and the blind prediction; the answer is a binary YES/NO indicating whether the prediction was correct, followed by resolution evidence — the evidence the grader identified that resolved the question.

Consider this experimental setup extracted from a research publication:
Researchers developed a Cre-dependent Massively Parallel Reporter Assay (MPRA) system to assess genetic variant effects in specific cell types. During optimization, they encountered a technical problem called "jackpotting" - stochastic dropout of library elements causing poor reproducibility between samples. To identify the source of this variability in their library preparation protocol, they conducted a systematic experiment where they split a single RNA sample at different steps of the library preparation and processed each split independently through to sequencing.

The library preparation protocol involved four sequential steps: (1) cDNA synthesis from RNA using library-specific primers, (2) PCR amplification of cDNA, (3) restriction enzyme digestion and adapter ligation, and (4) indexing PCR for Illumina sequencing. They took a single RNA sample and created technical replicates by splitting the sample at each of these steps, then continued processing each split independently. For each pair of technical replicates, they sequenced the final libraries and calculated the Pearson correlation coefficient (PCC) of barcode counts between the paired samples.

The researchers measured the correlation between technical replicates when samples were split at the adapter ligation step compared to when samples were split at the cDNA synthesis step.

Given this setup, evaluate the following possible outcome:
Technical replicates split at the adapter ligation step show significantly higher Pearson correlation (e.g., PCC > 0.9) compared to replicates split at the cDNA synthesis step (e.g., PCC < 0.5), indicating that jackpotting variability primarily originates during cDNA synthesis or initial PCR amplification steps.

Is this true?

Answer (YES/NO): YES